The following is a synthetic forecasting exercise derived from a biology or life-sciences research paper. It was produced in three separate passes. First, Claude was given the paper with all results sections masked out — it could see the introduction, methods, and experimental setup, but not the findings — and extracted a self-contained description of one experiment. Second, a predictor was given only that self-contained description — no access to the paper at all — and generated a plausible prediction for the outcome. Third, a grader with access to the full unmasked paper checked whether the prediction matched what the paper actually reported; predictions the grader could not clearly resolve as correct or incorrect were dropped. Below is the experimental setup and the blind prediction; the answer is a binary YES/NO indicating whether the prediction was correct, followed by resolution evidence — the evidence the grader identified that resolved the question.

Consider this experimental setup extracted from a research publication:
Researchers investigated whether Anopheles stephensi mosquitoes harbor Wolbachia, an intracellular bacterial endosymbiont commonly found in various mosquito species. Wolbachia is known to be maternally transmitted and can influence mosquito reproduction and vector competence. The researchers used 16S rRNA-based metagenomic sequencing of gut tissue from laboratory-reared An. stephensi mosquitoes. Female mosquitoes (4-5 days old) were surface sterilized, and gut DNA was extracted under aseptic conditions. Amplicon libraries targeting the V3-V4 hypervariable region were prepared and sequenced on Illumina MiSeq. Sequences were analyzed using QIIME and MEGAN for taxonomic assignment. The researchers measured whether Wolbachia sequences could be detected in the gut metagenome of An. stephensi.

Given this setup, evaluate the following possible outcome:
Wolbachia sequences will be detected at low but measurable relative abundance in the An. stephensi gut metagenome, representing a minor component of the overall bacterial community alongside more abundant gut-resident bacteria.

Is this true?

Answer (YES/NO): YES